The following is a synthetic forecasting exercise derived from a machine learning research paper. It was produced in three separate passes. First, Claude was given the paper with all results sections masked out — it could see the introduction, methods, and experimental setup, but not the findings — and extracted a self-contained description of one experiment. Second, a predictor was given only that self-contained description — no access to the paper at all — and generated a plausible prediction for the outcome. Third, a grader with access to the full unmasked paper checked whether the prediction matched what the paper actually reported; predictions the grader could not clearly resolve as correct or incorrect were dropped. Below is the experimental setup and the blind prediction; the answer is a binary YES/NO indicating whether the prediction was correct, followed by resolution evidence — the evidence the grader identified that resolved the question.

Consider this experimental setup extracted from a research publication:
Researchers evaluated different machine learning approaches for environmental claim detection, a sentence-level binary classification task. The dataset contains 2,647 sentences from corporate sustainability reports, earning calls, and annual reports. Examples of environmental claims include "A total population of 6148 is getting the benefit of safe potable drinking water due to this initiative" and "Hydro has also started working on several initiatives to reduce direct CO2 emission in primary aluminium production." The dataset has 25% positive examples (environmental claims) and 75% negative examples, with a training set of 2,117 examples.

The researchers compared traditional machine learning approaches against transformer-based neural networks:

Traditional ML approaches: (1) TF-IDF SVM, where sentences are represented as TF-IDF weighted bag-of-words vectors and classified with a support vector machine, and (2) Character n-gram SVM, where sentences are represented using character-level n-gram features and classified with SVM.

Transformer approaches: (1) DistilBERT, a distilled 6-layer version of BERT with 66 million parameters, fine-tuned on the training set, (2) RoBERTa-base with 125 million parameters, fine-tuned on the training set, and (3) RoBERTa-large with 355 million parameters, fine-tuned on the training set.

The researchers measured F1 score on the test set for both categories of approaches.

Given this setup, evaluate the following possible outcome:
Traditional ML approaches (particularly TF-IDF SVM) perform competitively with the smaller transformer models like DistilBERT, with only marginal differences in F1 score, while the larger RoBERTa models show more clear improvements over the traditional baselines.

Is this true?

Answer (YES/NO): NO